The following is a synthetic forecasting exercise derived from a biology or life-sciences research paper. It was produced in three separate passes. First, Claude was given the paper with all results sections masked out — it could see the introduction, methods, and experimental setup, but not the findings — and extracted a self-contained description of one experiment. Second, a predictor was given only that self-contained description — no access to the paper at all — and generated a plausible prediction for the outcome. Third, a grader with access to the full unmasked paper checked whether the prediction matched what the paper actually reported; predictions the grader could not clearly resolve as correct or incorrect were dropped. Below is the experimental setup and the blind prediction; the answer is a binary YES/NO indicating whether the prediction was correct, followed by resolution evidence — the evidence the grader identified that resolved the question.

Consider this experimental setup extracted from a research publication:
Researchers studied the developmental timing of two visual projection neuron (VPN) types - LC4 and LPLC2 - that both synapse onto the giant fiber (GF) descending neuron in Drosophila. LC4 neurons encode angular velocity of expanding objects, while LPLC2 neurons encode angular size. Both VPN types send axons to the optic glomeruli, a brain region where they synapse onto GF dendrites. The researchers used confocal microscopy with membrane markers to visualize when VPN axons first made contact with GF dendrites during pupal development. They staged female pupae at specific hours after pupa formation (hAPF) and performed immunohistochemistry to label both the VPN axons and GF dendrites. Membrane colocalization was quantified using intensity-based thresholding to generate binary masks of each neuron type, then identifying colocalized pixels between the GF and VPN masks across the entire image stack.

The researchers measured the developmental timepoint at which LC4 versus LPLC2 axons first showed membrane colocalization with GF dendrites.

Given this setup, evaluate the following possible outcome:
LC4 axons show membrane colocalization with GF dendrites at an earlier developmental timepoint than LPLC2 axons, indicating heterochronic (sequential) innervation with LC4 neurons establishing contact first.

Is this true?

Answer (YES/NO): YES